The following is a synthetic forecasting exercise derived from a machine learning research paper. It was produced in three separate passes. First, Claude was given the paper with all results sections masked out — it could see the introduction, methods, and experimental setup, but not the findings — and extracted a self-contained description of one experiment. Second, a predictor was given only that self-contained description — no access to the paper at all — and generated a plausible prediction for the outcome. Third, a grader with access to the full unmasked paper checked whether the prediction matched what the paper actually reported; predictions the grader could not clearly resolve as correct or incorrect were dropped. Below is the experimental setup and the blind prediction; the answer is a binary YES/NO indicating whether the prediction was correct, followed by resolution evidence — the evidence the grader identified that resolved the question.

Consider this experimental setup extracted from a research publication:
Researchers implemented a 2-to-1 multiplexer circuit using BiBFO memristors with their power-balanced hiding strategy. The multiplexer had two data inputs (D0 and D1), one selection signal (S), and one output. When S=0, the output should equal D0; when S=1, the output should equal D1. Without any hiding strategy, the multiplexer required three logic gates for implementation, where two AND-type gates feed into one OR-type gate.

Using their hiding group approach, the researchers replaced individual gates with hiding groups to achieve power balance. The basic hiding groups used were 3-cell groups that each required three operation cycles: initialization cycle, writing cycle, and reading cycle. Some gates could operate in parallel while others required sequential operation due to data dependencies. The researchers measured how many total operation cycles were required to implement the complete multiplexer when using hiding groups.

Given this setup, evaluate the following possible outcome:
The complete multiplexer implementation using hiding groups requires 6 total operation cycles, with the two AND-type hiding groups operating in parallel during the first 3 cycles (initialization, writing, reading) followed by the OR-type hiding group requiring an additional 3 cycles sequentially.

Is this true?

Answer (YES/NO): YES